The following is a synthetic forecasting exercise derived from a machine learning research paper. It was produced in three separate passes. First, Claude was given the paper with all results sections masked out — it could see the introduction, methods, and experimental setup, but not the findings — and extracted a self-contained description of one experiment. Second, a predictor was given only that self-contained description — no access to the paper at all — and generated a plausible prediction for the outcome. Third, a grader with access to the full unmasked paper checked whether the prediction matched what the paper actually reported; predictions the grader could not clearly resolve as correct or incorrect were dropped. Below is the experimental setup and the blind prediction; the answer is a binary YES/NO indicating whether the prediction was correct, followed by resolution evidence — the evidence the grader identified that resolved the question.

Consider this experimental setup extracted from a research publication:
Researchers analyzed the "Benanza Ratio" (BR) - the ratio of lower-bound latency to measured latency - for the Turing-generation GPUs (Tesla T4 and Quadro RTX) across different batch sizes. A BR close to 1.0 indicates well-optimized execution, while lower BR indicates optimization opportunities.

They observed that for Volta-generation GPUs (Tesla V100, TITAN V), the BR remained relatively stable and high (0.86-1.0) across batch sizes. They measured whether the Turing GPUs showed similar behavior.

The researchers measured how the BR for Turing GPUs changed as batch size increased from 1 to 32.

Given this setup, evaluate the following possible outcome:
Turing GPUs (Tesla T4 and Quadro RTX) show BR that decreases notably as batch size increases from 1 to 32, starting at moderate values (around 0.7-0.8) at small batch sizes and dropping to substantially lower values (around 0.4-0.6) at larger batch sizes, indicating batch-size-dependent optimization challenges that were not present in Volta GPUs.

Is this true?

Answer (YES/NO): NO